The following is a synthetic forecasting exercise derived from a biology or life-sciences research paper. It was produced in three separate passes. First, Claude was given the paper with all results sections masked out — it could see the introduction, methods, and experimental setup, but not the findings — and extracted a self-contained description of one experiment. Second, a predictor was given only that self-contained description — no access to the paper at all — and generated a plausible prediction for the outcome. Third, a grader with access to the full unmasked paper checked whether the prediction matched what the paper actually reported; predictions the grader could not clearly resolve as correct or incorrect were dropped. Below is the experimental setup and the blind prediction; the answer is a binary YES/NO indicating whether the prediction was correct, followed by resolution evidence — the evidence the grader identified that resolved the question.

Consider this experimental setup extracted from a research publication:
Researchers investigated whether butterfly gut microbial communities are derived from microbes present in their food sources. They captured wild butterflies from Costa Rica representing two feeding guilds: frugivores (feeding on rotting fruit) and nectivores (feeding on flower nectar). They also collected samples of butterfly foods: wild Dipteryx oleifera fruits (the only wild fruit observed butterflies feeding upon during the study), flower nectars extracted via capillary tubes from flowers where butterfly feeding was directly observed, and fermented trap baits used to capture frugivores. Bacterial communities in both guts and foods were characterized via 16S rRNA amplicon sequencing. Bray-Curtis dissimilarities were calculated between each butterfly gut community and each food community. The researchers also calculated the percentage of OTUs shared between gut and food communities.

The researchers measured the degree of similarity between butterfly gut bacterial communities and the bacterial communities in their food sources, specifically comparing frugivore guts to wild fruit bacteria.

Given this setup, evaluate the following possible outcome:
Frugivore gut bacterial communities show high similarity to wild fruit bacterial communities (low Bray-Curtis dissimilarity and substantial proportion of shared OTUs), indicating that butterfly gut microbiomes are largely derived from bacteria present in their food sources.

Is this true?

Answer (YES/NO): NO